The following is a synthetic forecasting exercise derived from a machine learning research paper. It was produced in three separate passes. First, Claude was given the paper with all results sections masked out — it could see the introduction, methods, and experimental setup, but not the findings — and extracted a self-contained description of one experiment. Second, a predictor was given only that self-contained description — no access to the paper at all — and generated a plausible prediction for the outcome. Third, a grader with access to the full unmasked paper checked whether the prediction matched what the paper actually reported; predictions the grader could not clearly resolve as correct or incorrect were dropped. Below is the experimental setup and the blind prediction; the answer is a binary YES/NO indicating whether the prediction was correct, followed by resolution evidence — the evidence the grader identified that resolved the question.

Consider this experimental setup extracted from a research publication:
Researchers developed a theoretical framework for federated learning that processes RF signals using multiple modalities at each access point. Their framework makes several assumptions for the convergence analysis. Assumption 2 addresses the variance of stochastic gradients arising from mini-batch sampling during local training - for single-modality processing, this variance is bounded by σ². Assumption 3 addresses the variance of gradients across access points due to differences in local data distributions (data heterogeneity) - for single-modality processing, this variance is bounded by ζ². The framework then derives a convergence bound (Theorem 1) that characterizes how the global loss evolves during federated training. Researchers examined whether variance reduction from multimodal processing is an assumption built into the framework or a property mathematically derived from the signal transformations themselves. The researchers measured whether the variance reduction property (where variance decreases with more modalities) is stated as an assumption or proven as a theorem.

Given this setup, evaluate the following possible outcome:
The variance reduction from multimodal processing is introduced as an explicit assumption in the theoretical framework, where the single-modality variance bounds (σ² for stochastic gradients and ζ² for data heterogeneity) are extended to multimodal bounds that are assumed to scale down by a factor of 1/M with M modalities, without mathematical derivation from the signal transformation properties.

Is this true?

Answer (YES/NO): YES